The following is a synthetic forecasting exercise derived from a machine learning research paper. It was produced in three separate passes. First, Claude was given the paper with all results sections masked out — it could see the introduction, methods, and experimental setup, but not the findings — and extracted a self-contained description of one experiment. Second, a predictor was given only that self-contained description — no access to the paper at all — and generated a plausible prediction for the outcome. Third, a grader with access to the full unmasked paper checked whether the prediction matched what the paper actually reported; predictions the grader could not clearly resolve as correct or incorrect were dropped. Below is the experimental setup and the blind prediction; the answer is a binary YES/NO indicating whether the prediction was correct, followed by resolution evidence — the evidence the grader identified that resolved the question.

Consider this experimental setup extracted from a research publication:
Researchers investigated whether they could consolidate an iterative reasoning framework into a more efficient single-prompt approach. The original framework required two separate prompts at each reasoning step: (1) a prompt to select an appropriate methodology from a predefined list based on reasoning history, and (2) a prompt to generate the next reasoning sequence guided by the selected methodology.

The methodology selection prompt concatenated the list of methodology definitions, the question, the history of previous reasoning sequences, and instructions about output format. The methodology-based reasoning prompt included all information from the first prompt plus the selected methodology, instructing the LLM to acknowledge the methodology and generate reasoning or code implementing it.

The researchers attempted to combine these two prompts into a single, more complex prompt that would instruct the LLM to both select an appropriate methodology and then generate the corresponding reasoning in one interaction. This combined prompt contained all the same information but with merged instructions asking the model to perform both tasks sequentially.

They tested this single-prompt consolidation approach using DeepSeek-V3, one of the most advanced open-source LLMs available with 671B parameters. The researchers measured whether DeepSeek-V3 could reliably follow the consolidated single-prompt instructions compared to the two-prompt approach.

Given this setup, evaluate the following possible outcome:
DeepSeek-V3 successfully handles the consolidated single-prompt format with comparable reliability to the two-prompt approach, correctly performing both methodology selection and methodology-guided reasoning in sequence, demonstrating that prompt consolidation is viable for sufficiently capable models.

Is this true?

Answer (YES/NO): NO